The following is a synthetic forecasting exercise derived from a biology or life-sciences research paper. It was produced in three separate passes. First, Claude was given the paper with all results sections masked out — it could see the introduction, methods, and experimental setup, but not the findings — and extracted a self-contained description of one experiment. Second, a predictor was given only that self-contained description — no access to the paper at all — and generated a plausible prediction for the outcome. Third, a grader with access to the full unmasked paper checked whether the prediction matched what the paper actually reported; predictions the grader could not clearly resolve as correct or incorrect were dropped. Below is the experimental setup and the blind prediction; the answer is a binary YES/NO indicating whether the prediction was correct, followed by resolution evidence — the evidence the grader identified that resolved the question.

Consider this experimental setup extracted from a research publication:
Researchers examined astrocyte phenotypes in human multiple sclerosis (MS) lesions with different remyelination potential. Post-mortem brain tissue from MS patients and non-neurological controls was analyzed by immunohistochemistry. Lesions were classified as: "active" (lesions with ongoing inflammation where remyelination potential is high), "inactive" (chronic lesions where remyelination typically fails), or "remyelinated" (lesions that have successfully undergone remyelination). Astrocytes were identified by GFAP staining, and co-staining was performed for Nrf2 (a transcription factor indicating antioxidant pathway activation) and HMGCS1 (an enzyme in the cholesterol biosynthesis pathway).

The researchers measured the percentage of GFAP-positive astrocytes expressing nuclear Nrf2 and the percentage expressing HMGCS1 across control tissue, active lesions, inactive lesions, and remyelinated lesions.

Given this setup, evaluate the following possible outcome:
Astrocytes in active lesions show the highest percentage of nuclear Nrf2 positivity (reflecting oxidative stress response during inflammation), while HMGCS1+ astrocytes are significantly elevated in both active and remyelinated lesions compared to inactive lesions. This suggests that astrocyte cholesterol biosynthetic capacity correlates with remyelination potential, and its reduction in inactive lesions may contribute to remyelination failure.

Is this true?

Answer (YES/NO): NO